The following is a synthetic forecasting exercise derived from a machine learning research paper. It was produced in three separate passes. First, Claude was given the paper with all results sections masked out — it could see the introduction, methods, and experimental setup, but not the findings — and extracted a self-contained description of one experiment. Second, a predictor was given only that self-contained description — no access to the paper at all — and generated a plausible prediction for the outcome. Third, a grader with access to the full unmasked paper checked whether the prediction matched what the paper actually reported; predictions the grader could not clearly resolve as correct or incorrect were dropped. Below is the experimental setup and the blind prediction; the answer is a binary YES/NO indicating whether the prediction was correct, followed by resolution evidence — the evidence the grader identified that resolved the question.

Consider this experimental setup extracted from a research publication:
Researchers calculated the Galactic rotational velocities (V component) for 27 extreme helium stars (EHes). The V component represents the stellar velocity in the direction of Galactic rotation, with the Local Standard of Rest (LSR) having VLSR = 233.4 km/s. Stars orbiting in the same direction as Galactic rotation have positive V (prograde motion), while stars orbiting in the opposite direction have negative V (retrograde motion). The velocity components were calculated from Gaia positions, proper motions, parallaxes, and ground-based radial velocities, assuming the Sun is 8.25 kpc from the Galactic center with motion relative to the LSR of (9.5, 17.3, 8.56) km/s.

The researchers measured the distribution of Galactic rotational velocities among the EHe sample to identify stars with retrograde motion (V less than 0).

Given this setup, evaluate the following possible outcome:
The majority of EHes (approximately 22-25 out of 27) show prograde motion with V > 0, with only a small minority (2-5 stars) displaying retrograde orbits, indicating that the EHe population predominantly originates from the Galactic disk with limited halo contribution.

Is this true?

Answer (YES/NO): NO